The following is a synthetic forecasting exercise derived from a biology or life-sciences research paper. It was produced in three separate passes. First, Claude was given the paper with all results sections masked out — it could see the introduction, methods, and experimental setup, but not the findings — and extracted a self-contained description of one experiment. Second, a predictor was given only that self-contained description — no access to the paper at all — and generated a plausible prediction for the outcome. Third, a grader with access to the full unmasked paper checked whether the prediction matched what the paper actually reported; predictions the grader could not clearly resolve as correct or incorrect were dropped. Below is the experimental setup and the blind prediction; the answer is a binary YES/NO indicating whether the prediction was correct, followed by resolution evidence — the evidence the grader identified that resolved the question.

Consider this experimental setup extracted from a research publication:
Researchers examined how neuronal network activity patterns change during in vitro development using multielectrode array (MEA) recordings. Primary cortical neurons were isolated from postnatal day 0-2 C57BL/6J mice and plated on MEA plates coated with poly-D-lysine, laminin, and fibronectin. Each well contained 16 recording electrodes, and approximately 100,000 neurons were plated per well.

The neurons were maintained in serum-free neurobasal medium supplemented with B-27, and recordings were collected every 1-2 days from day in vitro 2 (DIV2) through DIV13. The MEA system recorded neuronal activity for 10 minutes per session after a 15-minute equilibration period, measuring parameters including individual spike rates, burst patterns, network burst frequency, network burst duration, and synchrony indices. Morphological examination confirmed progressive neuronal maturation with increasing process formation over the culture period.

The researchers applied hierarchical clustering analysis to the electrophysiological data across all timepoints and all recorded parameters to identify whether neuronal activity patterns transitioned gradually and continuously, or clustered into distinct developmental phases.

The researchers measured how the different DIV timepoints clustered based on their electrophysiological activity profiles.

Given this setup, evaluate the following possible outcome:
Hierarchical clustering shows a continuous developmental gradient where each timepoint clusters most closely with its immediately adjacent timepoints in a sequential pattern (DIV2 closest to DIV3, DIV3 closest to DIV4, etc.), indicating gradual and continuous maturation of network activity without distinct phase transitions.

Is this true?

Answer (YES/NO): NO